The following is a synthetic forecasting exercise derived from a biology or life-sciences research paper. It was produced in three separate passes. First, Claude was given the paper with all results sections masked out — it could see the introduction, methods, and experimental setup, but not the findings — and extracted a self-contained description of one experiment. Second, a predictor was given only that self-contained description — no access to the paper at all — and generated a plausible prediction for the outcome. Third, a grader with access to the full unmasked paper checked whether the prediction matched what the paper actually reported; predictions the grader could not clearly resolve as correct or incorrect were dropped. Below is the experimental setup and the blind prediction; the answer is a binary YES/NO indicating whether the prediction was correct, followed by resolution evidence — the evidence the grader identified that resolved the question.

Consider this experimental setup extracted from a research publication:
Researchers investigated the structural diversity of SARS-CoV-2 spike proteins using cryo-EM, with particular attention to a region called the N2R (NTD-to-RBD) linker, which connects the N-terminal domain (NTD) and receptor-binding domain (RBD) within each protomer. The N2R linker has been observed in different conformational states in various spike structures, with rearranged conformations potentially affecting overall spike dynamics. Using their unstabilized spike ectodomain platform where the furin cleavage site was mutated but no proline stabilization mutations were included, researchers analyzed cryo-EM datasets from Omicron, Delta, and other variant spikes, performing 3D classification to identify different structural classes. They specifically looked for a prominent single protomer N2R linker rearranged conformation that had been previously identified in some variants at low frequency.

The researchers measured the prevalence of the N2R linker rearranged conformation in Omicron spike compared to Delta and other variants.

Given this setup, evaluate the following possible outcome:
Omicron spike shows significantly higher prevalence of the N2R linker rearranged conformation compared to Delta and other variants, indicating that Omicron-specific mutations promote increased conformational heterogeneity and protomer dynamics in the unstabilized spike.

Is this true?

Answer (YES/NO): NO